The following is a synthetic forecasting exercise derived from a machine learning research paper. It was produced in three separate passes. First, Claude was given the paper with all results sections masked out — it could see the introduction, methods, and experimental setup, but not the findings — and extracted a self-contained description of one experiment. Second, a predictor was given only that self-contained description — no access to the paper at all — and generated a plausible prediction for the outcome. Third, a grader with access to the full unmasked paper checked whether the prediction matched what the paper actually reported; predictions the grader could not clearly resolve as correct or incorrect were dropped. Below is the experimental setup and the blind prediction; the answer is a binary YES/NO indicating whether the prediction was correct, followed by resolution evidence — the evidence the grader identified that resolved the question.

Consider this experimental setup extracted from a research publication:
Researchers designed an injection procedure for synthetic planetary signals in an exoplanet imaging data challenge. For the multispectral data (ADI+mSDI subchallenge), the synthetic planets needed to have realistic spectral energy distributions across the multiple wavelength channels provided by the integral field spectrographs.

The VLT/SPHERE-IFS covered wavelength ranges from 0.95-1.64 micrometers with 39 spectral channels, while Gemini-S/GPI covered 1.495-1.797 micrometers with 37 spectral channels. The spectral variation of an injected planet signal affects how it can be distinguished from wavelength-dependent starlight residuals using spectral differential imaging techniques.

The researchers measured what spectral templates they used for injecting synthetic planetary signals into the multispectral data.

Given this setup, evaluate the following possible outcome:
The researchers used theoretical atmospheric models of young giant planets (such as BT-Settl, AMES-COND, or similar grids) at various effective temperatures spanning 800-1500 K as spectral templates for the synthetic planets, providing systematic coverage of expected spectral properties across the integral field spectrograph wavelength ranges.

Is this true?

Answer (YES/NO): NO